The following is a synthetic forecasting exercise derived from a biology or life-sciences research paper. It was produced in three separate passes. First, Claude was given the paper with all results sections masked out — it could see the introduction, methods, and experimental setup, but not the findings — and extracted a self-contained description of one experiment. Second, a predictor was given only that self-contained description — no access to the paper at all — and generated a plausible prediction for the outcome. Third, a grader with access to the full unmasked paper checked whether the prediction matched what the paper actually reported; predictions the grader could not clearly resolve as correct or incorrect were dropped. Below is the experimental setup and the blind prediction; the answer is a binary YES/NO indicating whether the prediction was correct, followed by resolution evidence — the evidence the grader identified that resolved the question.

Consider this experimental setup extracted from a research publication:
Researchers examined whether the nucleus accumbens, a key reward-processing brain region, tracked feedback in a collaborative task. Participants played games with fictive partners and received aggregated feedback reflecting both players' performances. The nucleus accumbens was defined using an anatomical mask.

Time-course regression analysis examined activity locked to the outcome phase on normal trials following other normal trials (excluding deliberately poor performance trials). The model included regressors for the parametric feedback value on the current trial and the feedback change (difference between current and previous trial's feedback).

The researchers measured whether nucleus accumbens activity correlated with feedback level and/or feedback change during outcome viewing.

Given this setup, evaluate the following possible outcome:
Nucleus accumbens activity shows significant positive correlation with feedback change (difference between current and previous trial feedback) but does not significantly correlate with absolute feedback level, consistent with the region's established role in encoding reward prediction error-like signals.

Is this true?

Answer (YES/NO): NO